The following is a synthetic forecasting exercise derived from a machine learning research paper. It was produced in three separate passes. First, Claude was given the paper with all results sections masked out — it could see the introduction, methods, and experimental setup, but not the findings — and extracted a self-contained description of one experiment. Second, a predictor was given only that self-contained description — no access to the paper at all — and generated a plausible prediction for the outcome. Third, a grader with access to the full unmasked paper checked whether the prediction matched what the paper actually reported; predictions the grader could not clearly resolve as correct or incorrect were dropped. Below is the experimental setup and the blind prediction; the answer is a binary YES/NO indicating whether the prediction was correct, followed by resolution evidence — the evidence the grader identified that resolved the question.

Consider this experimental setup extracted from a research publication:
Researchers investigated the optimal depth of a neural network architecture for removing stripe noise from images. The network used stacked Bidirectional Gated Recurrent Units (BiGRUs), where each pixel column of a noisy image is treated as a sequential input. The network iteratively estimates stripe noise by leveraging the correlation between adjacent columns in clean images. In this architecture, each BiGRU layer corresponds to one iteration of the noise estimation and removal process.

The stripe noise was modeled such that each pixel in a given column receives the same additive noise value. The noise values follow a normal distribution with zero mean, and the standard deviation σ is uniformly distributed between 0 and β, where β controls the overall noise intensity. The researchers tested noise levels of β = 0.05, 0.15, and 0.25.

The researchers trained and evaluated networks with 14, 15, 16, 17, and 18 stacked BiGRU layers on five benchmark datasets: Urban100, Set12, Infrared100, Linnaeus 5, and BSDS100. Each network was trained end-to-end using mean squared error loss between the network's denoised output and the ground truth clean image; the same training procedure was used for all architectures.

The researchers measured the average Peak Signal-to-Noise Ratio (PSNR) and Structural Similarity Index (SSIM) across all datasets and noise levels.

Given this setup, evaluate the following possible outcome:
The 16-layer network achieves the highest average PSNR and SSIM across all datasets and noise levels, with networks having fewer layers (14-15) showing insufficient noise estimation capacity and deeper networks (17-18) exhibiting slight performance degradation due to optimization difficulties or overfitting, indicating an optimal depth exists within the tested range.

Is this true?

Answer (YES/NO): NO